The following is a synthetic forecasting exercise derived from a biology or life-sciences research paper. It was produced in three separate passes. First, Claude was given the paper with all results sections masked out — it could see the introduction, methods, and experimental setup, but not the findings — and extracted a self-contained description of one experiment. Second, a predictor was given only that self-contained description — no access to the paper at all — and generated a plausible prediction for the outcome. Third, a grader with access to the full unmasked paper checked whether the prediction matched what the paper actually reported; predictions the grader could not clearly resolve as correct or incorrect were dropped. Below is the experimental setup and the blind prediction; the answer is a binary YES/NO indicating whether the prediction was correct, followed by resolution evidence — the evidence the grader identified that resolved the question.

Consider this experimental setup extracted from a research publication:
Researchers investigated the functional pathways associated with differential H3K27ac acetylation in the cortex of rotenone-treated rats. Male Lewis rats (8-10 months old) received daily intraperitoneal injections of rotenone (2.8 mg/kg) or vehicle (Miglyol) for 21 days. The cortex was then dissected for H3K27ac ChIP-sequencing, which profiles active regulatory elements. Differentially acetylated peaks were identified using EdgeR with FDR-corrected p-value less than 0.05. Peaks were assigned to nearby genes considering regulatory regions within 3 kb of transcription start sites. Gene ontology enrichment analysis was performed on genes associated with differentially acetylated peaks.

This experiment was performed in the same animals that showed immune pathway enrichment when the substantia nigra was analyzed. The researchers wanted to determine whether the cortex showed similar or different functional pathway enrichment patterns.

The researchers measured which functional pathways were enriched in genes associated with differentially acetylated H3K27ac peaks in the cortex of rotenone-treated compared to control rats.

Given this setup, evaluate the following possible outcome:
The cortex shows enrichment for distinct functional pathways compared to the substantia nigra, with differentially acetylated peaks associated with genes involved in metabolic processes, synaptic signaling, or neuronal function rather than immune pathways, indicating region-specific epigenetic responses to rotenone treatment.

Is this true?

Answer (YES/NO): YES